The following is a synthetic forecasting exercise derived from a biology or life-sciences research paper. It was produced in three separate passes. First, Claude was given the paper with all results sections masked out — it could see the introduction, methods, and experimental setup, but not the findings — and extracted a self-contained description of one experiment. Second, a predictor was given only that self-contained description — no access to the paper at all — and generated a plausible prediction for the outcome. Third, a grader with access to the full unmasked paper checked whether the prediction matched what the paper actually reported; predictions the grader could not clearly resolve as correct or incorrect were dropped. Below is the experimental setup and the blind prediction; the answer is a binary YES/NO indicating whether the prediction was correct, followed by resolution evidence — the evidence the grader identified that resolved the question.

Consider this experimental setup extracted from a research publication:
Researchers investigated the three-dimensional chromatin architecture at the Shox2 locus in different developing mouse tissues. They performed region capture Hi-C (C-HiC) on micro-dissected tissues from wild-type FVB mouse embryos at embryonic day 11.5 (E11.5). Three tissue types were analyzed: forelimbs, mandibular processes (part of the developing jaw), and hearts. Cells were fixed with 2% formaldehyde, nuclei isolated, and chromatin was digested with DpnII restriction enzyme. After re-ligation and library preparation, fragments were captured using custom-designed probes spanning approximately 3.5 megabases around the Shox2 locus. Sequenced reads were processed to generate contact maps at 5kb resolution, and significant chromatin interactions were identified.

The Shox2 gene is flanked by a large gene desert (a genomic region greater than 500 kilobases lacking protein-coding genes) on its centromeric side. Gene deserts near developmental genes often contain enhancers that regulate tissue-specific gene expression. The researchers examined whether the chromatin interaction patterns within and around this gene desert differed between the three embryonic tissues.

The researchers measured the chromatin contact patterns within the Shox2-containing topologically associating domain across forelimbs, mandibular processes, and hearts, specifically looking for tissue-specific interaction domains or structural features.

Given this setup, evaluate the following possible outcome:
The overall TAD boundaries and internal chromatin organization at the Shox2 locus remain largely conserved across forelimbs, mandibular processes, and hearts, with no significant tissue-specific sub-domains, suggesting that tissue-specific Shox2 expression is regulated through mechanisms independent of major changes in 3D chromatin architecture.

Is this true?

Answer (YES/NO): NO